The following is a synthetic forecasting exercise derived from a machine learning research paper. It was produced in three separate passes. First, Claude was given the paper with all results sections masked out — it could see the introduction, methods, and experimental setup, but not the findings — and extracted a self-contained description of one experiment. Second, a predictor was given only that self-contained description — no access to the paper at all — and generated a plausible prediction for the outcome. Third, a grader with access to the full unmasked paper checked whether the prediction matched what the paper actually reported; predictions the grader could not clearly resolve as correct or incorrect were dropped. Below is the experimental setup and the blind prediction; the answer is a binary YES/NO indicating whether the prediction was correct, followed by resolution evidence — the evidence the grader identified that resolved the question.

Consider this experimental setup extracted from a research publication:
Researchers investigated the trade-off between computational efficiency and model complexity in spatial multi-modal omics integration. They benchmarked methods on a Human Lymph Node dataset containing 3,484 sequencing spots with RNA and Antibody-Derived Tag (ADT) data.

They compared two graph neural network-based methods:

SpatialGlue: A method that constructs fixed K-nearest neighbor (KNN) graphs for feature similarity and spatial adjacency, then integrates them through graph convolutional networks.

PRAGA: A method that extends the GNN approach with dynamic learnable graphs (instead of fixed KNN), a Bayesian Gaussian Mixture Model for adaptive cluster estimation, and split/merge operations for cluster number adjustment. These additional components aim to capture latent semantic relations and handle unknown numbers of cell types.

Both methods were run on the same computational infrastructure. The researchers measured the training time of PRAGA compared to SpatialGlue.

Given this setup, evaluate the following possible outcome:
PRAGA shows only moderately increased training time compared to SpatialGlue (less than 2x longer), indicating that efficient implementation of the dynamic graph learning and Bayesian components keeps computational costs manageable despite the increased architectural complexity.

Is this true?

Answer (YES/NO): YES